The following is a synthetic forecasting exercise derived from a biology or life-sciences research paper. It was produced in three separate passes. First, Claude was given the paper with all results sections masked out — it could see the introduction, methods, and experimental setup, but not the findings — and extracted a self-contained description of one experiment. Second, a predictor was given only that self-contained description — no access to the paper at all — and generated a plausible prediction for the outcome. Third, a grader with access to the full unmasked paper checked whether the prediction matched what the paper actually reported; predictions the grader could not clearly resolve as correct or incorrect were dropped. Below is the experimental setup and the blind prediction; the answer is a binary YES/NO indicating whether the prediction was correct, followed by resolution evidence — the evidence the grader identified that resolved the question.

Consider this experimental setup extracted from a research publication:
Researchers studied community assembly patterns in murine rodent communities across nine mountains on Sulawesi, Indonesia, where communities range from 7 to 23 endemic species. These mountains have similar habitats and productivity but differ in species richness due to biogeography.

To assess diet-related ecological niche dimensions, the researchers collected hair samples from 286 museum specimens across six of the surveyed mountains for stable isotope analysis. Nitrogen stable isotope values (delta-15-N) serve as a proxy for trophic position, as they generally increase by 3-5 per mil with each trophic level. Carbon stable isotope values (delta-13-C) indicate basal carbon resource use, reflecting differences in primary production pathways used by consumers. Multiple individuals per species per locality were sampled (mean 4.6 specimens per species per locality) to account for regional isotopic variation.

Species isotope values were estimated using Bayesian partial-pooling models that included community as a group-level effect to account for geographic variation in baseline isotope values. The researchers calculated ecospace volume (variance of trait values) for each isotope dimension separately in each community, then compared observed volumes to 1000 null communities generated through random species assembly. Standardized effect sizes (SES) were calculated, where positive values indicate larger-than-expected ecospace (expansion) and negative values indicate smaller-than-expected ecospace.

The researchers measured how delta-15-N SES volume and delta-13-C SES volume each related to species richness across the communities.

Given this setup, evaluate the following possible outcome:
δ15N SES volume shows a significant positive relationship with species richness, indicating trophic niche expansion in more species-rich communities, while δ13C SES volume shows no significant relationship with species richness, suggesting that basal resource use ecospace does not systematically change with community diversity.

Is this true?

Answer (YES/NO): YES